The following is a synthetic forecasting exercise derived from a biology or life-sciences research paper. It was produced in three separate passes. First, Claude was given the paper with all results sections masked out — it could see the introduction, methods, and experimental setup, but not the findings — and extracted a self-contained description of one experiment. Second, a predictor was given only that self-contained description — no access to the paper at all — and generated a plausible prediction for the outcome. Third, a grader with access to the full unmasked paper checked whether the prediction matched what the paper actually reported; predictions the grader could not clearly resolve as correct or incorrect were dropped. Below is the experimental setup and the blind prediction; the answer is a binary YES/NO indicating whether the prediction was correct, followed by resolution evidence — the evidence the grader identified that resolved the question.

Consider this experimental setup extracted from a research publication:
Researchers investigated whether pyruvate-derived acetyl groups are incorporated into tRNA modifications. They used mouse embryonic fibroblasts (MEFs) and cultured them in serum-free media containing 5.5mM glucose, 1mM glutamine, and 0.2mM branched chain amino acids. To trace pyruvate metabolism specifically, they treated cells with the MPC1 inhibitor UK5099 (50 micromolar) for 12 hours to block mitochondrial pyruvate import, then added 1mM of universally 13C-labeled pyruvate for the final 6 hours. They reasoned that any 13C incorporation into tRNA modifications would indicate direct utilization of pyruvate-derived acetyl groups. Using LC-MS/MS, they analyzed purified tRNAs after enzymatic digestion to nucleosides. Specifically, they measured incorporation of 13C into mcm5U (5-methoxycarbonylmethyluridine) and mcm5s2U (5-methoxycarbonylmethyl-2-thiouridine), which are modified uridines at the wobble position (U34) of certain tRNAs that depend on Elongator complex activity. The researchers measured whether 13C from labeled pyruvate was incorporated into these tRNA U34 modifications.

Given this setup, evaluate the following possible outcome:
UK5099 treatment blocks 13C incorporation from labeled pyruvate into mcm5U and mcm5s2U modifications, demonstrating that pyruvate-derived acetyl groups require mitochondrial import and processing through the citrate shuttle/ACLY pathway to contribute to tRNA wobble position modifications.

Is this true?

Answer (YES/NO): NO